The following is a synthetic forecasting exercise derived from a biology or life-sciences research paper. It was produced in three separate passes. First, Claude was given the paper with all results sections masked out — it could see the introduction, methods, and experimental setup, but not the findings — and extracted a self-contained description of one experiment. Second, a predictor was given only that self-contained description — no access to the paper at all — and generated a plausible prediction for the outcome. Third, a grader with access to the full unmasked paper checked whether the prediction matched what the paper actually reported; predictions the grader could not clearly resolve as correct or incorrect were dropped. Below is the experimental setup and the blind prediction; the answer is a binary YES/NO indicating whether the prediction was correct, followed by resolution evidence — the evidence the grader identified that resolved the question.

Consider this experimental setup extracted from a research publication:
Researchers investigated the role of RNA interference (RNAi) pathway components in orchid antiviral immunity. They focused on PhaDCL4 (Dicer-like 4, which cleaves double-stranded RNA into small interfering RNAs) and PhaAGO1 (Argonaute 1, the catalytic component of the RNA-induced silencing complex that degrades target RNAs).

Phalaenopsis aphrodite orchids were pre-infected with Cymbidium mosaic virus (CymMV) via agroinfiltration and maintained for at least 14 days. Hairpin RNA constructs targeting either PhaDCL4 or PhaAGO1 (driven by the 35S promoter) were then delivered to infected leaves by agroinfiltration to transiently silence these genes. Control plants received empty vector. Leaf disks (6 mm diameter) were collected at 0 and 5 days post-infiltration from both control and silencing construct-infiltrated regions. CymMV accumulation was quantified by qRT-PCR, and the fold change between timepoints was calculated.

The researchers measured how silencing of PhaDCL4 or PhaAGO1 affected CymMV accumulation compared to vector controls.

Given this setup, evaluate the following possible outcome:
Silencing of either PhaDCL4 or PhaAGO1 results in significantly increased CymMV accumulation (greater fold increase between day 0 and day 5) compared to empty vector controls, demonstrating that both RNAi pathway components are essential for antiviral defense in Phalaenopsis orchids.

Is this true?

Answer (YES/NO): YES